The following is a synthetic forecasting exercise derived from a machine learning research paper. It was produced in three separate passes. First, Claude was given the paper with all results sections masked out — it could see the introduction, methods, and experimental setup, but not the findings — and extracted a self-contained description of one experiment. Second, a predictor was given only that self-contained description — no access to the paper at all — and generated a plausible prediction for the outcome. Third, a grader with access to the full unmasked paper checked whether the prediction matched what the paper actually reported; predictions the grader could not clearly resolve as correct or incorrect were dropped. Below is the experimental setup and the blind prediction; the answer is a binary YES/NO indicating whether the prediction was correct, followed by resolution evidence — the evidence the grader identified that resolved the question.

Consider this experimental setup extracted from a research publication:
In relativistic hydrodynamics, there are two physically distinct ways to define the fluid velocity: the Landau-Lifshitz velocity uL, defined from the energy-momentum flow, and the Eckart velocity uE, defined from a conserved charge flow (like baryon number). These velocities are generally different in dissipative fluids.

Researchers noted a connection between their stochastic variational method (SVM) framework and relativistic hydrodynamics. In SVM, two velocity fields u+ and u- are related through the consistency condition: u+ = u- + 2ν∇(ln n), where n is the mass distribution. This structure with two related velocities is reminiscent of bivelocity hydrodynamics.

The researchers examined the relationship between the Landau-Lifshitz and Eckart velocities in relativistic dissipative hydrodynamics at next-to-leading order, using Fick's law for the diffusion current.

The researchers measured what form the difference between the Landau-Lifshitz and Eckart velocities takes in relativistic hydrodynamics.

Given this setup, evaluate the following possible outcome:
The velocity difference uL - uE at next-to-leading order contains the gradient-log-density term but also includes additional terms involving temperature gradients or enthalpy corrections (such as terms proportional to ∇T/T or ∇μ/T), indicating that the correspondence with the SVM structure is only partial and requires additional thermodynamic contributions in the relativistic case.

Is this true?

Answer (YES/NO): NO